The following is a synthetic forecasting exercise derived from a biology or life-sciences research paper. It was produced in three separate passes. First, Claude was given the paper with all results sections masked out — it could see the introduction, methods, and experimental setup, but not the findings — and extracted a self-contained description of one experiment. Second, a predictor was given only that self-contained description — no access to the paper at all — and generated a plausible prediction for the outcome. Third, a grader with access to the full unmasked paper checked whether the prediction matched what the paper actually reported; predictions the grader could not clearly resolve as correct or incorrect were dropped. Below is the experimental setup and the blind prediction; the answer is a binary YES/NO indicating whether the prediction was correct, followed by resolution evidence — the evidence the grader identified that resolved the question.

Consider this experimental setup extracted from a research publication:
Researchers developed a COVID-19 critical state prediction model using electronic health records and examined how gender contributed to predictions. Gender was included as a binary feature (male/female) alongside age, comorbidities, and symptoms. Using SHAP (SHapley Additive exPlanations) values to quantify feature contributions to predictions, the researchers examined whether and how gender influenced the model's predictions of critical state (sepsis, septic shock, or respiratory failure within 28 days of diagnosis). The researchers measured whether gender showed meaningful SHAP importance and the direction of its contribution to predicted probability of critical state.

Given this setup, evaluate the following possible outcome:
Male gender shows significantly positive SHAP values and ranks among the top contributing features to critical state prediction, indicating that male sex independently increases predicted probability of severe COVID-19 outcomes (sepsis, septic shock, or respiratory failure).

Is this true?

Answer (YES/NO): YES